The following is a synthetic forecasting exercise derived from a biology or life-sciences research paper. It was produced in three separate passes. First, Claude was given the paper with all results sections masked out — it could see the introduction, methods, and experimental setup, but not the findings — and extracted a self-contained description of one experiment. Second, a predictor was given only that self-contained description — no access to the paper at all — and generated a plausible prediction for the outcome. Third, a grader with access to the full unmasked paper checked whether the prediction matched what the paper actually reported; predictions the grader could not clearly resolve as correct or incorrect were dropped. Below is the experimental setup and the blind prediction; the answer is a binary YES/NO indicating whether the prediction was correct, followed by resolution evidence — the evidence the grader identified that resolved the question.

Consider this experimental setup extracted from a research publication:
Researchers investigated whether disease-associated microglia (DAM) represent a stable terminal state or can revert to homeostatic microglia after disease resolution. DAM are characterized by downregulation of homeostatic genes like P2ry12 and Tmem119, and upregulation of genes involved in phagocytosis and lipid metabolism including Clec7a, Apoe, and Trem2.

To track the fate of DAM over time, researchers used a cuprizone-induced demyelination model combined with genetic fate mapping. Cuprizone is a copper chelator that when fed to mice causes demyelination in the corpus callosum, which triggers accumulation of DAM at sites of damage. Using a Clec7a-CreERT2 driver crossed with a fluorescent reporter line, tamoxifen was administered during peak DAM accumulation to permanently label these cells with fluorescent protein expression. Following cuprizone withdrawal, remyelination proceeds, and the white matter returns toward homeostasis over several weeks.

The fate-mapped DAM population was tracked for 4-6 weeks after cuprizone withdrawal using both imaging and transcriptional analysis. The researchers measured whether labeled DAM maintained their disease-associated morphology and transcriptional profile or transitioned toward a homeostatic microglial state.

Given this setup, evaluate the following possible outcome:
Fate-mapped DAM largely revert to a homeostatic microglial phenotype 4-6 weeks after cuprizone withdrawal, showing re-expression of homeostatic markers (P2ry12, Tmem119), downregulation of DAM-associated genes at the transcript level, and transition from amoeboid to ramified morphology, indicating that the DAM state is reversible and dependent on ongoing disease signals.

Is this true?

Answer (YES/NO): NO